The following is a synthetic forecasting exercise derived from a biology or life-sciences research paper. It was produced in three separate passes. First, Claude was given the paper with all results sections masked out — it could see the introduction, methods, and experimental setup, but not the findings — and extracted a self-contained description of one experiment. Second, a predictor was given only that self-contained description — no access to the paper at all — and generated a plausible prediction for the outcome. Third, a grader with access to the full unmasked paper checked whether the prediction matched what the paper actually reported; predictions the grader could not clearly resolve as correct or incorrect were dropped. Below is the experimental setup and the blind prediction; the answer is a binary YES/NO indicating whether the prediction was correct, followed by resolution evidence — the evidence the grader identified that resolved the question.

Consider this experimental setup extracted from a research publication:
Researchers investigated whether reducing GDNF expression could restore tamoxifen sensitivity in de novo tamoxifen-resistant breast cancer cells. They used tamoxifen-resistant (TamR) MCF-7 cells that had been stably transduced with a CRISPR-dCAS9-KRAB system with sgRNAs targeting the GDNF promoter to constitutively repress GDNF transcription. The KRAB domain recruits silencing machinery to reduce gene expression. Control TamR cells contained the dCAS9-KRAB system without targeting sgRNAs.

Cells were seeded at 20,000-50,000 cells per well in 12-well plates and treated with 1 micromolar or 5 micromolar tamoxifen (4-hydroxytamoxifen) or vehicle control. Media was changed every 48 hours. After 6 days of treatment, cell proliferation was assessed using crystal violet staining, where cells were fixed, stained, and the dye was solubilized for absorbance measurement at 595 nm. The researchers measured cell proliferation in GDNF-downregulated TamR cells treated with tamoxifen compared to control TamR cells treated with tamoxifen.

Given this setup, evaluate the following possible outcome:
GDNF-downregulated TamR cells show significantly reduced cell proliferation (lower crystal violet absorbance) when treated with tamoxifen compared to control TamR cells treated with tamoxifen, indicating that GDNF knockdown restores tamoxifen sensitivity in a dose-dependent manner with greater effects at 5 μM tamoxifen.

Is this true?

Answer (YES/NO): NO